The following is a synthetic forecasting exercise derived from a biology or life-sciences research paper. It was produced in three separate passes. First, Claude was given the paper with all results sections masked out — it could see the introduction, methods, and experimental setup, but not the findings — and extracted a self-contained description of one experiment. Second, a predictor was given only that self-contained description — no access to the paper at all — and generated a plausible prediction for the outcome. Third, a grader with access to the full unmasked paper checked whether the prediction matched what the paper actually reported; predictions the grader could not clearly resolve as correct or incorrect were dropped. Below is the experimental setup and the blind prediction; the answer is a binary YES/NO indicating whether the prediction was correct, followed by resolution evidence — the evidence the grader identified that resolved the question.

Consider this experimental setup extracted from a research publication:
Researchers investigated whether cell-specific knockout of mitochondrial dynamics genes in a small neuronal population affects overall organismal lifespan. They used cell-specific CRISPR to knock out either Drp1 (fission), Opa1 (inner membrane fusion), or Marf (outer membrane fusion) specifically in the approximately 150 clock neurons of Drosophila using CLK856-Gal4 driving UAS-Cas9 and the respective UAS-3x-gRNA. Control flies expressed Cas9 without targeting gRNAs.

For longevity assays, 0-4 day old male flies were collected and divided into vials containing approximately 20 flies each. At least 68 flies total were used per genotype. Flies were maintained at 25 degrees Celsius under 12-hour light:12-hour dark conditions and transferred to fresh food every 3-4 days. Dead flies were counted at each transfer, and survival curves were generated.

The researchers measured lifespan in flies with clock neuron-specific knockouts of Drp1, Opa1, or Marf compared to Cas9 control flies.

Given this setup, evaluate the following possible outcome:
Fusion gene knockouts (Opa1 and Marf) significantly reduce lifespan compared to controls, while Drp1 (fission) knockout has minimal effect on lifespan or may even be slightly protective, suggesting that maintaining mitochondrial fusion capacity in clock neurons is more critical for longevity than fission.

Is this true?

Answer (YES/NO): NO